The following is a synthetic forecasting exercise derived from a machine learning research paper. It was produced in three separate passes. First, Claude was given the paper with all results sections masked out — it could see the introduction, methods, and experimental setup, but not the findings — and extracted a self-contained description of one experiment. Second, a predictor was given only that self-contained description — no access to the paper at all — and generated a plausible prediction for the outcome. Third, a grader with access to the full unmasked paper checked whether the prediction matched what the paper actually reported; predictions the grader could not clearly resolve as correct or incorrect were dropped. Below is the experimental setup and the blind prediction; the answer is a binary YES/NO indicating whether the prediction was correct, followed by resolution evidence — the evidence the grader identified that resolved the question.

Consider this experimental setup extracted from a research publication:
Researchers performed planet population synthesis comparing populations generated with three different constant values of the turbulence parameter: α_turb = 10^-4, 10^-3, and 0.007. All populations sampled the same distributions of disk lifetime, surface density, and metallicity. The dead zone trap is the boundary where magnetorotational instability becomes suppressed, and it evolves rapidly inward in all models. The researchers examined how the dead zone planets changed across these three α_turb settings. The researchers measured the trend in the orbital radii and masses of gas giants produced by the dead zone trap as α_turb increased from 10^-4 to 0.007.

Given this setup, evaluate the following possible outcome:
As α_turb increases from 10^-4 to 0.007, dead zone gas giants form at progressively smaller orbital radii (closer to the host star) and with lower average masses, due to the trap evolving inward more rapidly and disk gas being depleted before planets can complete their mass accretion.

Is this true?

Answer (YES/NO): NO